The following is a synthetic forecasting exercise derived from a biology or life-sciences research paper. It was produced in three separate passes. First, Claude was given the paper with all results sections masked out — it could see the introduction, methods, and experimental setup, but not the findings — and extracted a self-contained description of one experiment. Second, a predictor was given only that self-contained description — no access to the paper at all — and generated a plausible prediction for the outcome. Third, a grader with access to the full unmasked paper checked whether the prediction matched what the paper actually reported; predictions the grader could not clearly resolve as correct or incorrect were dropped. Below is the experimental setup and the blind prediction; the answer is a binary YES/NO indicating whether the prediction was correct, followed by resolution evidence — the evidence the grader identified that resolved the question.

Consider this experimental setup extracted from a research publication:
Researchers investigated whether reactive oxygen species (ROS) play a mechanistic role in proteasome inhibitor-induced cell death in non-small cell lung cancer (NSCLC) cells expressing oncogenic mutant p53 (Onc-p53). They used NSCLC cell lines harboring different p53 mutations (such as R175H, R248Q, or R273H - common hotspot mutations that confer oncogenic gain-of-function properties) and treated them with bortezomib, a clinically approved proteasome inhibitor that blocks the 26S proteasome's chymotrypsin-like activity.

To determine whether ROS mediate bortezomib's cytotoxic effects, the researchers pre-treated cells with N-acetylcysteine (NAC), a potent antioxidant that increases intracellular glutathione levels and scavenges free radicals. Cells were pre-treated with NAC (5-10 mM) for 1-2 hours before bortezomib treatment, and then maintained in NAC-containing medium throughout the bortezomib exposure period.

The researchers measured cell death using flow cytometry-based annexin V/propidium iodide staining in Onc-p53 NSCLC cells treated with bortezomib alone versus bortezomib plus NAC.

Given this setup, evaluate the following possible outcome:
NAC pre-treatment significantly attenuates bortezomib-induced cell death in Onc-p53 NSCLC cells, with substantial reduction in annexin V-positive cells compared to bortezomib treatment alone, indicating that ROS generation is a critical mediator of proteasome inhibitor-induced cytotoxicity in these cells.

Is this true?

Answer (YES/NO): YES